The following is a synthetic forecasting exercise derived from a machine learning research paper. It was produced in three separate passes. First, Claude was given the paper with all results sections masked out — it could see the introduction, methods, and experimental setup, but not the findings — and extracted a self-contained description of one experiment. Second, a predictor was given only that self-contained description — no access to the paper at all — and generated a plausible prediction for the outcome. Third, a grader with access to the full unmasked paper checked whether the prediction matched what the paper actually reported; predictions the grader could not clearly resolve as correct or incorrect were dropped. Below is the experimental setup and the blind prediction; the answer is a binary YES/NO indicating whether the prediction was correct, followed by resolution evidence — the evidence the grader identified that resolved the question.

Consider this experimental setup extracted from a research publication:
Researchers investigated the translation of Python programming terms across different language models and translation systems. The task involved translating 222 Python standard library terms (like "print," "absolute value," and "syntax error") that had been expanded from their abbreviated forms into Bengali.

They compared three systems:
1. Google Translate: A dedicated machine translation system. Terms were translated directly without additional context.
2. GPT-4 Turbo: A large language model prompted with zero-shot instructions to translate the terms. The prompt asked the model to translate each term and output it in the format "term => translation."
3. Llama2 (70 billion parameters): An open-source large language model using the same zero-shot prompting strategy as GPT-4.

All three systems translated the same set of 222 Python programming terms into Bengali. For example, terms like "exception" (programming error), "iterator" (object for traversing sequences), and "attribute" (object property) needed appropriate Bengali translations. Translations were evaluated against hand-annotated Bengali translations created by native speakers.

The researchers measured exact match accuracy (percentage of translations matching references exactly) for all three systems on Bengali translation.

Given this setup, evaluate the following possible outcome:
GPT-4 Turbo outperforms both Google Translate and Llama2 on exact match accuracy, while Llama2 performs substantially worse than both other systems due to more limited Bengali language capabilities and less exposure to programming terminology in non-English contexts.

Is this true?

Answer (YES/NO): NO